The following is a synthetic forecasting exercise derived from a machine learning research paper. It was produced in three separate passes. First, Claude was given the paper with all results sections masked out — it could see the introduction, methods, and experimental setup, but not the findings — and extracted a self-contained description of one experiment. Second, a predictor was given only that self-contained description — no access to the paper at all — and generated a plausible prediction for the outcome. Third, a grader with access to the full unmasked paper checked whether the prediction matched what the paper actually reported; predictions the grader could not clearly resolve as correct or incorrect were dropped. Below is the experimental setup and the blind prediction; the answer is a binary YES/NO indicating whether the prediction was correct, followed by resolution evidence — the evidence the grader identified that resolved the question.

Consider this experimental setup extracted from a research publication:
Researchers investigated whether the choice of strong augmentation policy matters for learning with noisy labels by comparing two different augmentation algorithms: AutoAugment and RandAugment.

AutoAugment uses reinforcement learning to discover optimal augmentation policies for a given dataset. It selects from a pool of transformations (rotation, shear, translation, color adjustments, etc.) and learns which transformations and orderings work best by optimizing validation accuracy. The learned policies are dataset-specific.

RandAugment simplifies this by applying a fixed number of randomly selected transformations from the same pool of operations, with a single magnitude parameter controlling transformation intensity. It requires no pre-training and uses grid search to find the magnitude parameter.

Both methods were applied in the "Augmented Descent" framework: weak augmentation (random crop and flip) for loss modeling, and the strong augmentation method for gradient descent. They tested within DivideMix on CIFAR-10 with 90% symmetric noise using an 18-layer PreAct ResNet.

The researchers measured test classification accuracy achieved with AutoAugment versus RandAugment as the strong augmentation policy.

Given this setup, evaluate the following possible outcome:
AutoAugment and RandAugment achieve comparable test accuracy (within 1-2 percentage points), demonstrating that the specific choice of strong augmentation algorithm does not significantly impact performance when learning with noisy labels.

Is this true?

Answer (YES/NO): NO